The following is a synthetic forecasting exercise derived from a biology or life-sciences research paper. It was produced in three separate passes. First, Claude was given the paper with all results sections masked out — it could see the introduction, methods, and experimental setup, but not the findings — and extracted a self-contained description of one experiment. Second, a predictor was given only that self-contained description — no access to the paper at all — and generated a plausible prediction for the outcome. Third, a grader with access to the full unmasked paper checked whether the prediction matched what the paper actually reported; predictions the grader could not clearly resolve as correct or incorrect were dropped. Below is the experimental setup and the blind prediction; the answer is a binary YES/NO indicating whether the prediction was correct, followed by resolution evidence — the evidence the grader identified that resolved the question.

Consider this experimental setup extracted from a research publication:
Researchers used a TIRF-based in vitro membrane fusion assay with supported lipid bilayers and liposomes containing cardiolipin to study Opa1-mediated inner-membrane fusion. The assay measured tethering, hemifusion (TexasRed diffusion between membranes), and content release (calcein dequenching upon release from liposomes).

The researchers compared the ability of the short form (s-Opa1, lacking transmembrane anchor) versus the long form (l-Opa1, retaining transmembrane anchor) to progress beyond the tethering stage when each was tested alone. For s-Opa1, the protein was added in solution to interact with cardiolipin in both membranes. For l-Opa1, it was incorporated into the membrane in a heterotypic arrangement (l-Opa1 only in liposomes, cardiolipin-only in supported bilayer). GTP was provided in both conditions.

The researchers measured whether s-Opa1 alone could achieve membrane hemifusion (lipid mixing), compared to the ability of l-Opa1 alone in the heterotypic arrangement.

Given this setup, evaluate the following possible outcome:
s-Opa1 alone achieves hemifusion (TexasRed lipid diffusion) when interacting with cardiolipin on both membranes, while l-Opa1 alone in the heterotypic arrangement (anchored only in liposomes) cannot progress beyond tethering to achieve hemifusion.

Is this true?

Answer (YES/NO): NO